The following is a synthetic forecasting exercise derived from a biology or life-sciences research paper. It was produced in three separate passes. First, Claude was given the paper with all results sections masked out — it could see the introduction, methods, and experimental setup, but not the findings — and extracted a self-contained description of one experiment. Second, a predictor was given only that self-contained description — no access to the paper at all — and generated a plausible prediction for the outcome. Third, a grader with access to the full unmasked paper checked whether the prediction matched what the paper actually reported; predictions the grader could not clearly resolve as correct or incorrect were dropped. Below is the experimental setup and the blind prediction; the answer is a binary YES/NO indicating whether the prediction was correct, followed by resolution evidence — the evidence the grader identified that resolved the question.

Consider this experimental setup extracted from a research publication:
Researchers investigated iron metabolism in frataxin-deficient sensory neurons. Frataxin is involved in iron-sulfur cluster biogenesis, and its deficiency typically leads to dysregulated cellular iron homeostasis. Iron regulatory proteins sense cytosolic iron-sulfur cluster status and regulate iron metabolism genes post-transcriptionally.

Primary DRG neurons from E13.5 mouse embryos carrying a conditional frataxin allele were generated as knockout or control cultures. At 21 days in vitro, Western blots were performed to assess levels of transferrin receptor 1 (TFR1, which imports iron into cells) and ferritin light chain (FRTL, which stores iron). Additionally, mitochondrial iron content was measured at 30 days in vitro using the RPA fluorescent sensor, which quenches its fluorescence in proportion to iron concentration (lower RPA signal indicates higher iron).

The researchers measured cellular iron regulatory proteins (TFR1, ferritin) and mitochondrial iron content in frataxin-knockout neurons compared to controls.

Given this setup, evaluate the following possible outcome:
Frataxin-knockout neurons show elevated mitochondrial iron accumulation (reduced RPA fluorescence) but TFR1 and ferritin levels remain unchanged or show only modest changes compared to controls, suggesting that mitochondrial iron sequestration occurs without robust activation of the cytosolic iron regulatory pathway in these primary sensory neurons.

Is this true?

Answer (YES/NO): NO